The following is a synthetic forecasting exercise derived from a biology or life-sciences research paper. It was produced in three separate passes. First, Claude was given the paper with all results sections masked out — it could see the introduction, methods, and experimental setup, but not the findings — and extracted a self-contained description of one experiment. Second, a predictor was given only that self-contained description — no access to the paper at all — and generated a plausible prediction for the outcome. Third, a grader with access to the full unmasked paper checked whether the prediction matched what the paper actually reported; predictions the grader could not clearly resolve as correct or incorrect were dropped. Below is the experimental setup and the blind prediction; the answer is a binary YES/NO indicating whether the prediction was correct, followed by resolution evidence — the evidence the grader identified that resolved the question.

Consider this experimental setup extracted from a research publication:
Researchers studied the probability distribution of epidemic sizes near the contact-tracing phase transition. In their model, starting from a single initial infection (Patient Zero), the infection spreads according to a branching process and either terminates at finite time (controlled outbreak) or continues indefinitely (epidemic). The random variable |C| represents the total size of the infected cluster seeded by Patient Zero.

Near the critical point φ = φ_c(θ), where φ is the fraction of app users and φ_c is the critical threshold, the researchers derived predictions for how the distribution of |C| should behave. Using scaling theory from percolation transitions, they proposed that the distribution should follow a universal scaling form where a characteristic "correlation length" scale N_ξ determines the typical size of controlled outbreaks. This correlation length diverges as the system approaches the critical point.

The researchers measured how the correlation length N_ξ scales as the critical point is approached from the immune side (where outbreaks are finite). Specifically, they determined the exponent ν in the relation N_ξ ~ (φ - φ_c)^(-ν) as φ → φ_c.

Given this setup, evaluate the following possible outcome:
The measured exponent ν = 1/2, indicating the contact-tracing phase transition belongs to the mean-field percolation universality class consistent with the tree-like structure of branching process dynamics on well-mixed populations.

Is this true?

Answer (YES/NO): NO